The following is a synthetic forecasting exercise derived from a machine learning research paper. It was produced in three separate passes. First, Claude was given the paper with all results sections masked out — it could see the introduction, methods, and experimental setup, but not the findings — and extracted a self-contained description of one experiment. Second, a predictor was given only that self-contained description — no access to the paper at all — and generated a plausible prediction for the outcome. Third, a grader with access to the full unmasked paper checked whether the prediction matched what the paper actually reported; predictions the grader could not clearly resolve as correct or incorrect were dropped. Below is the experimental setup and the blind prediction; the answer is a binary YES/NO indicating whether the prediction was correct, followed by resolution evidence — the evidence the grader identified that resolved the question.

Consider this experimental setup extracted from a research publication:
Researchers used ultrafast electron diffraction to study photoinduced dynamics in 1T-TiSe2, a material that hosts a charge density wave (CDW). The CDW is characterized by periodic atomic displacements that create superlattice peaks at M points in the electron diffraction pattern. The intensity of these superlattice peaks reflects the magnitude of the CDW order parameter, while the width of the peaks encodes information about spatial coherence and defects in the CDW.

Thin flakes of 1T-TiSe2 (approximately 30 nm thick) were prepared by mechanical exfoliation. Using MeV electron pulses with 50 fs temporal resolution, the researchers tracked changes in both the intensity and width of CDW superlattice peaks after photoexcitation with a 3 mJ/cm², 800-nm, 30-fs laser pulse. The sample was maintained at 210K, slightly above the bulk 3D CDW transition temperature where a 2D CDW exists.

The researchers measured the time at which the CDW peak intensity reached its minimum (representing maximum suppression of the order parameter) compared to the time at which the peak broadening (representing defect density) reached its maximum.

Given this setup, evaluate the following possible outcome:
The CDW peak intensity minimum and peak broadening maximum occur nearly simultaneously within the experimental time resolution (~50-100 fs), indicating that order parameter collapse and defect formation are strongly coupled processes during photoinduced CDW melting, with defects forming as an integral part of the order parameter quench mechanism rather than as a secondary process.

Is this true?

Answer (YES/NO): NO